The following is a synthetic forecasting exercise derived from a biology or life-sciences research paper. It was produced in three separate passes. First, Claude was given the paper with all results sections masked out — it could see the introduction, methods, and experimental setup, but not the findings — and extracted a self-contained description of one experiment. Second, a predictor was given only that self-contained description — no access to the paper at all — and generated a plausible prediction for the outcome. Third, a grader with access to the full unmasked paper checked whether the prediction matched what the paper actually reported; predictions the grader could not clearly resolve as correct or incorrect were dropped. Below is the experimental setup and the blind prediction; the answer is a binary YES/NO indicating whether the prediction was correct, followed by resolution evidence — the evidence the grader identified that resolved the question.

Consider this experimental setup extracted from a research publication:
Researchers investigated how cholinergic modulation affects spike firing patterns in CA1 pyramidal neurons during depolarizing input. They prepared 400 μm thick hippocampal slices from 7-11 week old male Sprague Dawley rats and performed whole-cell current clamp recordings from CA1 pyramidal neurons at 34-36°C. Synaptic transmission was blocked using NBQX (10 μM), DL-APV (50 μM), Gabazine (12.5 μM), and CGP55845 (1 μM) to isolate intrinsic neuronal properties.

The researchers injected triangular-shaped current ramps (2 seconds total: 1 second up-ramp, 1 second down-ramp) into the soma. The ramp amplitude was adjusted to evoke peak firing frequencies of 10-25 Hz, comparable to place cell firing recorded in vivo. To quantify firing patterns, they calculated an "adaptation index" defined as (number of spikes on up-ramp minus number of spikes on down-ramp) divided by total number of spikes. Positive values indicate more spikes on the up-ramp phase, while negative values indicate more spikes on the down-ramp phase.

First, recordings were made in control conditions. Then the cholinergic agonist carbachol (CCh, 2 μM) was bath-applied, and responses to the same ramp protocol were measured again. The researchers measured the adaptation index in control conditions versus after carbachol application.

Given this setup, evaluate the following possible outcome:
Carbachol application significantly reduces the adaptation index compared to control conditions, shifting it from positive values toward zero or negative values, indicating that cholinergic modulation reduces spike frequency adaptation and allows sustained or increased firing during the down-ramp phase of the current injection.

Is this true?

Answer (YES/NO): YES